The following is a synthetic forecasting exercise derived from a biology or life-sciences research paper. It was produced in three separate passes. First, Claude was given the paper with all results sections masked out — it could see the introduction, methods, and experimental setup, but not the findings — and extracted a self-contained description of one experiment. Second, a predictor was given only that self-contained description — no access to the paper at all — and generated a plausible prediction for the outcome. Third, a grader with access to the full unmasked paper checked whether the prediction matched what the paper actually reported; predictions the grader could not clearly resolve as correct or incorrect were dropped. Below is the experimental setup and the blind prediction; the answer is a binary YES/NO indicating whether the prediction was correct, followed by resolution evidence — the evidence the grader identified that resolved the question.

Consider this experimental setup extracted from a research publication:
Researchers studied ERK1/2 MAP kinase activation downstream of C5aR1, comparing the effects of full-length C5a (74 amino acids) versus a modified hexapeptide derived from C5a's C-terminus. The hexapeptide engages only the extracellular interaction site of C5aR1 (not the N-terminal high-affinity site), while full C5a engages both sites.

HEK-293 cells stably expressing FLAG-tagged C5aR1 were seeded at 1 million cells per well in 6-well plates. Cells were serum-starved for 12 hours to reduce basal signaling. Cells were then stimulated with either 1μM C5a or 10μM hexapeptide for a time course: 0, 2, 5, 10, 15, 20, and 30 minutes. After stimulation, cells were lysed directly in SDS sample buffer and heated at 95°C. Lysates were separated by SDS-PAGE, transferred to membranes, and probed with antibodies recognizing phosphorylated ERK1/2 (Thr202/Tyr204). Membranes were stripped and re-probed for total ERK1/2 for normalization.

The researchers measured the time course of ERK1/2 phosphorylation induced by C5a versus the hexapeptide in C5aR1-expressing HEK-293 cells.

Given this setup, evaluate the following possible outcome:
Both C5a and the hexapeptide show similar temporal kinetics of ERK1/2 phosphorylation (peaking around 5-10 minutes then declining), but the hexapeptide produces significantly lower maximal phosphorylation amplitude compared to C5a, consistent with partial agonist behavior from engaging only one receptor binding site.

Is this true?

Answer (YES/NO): NO